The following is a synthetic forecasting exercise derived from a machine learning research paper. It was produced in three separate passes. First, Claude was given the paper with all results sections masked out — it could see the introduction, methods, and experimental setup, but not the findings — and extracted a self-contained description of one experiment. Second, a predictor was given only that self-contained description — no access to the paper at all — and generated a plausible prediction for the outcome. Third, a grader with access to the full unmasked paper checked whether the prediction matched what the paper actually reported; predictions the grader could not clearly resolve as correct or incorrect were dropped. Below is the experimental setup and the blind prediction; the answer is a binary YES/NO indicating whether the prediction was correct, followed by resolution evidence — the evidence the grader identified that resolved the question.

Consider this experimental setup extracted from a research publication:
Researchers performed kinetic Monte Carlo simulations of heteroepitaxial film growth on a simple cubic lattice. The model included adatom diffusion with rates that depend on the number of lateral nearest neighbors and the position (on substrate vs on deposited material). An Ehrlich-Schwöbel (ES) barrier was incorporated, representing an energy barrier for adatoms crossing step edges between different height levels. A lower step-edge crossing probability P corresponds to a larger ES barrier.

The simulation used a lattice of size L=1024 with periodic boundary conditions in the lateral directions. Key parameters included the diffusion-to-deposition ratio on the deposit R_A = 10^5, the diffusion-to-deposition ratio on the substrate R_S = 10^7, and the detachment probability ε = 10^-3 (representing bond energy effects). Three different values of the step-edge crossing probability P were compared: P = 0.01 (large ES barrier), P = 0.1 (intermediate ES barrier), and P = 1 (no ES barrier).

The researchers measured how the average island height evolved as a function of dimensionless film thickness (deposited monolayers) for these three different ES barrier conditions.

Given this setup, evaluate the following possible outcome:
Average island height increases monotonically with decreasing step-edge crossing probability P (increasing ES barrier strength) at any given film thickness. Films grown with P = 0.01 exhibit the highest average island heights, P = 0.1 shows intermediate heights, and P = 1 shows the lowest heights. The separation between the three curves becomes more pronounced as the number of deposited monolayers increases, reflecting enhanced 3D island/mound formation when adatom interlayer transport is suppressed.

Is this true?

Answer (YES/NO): NO